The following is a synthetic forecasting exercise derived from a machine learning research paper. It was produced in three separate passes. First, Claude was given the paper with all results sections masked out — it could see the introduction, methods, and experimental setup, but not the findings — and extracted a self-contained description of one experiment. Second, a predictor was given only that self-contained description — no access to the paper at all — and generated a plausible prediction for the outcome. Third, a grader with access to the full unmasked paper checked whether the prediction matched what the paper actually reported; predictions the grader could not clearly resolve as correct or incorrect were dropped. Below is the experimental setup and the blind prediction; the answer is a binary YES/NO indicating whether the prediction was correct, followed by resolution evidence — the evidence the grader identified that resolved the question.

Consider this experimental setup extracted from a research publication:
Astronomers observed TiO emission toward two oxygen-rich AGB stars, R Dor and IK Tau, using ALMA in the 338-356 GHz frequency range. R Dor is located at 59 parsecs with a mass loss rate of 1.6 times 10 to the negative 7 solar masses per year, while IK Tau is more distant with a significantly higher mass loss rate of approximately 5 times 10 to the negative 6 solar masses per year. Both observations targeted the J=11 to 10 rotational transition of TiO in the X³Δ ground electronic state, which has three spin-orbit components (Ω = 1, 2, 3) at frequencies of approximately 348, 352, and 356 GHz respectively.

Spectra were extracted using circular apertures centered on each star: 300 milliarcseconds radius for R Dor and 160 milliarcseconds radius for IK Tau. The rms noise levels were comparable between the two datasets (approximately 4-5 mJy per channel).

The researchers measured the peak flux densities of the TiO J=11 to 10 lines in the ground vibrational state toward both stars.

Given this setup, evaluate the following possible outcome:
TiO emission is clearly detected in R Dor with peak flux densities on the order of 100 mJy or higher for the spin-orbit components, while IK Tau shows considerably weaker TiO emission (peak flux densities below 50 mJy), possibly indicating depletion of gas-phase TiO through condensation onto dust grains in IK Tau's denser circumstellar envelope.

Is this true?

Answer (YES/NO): YES